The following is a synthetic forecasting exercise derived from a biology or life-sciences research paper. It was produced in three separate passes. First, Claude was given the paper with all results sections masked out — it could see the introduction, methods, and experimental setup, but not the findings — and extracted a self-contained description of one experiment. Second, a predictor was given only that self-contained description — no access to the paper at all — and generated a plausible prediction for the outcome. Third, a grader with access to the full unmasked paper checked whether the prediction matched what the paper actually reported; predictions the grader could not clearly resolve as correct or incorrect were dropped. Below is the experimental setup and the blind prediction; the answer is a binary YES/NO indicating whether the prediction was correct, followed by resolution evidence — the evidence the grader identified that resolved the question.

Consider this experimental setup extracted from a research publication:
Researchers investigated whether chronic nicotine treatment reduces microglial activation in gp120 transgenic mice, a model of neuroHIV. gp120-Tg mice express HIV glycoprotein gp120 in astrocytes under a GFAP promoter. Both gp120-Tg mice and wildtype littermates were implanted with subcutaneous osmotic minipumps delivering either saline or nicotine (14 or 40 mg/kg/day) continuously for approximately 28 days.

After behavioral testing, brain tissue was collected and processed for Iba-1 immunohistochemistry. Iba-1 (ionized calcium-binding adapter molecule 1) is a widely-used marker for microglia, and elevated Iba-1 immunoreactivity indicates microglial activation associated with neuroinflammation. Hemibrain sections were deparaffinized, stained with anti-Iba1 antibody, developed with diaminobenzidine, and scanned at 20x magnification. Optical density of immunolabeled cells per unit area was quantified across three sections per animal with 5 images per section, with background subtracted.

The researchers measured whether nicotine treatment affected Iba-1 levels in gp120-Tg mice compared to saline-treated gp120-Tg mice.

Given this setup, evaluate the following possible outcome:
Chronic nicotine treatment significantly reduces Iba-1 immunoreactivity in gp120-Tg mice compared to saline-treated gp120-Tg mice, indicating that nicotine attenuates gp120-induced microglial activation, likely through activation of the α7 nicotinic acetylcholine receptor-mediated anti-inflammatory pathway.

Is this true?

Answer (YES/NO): NO